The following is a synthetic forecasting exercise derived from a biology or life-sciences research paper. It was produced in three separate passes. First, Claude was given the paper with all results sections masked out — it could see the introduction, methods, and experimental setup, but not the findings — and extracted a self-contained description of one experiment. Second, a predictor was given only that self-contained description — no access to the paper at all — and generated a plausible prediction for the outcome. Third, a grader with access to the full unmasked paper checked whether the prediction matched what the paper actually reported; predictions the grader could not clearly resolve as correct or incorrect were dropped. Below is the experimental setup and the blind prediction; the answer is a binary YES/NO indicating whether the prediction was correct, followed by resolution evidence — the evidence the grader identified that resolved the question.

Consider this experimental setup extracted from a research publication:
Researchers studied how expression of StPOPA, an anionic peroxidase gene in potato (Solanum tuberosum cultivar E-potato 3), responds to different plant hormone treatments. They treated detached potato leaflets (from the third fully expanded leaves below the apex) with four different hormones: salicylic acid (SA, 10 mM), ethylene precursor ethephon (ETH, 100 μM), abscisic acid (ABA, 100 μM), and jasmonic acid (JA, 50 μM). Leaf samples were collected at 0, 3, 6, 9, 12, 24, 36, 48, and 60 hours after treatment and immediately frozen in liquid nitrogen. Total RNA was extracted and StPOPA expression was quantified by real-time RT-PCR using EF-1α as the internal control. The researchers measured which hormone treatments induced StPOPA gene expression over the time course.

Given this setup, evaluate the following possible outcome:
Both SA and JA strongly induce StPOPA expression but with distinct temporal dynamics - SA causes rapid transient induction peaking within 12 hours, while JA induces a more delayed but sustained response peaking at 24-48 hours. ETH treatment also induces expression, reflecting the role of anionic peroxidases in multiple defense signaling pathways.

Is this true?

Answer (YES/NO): NO